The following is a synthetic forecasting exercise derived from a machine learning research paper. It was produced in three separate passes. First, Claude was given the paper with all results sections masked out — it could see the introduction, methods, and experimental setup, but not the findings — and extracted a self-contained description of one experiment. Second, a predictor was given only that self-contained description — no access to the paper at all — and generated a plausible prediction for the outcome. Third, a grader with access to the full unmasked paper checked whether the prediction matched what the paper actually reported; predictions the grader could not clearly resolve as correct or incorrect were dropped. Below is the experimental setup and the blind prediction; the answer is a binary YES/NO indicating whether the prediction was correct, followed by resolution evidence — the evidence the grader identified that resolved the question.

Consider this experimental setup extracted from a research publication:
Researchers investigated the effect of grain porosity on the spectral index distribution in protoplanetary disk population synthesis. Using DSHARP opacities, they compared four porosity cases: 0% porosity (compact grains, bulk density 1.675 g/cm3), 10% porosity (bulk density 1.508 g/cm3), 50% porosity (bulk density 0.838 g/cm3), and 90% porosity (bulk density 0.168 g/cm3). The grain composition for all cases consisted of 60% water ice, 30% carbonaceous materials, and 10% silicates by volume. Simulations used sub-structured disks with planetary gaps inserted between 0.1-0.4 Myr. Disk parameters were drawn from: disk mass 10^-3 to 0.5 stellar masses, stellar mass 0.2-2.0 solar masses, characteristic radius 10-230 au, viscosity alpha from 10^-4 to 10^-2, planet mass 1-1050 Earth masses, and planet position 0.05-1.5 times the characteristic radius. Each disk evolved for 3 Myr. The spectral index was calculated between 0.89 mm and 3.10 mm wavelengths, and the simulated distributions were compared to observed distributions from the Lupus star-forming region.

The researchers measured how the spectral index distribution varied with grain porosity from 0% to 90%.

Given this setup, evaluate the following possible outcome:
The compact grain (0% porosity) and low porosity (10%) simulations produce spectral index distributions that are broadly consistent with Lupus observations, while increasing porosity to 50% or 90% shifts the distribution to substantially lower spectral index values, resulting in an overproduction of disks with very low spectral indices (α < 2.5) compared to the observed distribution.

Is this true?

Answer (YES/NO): NO